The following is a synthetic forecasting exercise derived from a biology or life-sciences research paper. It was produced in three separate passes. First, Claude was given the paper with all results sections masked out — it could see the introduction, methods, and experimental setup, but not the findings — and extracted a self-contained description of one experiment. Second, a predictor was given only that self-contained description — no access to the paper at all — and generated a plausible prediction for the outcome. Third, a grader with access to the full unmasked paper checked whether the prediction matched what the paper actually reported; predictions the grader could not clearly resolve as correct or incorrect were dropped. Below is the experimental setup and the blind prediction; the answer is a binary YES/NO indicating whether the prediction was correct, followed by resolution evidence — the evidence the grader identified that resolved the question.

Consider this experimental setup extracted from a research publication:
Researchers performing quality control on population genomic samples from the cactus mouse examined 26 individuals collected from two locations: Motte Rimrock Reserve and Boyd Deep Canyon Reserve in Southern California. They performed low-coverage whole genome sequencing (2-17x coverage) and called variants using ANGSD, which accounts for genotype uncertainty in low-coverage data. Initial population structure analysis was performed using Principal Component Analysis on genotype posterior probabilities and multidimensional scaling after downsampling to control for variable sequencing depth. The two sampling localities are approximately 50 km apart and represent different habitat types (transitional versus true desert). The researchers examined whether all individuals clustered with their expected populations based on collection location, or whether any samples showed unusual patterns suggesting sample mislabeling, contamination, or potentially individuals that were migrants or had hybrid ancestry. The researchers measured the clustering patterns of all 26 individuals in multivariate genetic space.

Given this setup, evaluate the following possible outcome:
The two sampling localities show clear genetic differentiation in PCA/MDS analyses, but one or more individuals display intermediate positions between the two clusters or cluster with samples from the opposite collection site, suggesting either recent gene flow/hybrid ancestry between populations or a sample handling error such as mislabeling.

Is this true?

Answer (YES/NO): NO